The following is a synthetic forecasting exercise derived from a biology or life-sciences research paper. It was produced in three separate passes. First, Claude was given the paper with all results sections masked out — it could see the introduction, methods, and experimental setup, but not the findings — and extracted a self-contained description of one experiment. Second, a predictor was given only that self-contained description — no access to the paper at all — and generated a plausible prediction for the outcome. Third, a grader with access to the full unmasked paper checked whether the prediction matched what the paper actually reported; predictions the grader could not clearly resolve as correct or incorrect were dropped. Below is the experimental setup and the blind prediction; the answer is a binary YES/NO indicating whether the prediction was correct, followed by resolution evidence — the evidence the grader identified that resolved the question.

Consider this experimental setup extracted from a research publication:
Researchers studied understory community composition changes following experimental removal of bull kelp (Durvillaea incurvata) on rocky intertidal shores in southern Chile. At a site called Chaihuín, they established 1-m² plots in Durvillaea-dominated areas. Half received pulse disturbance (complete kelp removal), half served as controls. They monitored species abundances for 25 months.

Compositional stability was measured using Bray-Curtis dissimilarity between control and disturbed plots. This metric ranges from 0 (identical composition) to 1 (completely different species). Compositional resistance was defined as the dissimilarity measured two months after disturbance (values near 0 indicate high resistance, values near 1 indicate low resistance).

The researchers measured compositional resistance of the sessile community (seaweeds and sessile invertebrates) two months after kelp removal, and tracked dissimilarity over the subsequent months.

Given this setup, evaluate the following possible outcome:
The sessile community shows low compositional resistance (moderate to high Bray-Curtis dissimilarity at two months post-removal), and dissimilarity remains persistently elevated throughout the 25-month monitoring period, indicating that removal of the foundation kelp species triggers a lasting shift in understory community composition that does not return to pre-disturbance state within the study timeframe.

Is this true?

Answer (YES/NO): NO